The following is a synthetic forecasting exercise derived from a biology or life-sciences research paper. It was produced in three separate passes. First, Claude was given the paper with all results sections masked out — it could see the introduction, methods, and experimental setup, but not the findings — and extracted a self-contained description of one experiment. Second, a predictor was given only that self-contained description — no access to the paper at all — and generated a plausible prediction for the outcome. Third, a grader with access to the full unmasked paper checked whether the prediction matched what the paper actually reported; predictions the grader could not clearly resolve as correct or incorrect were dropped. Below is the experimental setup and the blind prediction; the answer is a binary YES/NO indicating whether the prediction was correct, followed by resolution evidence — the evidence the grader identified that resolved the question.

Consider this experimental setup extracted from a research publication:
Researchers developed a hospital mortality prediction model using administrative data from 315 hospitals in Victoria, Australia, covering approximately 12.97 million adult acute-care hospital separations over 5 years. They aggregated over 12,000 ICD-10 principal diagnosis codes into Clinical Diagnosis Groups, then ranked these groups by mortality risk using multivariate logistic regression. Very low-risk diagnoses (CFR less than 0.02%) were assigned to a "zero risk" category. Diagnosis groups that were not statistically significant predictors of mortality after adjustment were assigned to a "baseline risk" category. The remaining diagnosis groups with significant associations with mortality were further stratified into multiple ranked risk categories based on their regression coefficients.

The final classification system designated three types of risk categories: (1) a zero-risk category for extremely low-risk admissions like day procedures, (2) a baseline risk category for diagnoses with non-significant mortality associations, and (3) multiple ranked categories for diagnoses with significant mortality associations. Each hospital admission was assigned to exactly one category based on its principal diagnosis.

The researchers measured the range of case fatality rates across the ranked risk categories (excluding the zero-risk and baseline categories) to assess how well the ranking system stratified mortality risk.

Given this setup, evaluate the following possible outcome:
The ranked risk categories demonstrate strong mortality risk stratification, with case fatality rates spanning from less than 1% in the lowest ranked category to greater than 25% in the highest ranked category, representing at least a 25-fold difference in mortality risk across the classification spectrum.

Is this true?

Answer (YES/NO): YES